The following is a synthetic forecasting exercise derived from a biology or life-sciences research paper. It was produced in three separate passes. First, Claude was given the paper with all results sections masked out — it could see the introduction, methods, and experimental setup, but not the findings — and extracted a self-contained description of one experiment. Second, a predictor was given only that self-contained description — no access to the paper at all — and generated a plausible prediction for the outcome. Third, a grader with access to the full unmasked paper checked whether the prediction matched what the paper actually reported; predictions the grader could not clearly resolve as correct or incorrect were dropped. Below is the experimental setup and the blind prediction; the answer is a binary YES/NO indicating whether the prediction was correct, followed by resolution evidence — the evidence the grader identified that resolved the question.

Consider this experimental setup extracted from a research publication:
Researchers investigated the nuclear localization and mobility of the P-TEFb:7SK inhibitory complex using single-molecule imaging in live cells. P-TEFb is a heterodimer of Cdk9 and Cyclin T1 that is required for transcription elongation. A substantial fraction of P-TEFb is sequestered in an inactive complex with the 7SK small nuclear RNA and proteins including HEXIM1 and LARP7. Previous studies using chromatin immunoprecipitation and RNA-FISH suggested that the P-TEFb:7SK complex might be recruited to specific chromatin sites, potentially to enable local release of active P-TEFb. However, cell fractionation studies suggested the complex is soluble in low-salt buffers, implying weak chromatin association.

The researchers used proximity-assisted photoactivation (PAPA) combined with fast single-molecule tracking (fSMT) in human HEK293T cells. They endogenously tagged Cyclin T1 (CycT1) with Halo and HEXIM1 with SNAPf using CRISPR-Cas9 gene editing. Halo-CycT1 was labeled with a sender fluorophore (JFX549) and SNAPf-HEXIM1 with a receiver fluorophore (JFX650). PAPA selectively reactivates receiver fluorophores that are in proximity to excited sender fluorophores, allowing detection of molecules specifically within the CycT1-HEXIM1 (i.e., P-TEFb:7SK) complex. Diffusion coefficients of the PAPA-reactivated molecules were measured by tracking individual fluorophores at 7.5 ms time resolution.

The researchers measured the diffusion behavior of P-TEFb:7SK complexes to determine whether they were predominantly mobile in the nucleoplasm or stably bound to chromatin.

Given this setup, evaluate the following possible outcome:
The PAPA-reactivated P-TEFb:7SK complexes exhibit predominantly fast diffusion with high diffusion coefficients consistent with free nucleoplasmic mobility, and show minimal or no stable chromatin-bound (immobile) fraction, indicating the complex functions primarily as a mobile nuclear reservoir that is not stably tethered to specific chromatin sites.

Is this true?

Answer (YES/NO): YES